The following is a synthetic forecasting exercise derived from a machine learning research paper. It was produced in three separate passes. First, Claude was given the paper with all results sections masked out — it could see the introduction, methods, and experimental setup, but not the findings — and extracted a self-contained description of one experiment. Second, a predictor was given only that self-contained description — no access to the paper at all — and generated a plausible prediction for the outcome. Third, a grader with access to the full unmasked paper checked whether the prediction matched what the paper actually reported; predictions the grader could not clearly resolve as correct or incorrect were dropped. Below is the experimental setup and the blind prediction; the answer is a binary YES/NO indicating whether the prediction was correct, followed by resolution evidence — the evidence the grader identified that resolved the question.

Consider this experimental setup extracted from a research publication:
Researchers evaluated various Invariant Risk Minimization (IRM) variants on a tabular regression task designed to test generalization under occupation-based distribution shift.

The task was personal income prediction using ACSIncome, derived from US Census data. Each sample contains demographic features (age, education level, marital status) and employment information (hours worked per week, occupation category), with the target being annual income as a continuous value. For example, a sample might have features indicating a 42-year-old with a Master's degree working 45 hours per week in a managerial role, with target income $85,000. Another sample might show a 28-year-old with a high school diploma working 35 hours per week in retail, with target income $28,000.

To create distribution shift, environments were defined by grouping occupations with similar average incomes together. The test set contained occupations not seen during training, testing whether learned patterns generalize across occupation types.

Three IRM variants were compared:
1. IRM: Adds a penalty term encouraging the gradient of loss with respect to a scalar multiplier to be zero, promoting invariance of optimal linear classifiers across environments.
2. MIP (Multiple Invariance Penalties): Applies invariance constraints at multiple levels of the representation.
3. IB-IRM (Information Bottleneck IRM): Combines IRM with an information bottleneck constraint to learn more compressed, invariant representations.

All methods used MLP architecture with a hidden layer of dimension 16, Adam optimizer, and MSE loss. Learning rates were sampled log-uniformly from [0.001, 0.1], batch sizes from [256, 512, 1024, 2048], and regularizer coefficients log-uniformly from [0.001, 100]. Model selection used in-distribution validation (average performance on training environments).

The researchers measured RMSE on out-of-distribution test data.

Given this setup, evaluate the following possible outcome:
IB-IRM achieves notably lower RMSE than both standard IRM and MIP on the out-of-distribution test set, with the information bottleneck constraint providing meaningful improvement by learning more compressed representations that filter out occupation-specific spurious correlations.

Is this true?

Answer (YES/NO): NO